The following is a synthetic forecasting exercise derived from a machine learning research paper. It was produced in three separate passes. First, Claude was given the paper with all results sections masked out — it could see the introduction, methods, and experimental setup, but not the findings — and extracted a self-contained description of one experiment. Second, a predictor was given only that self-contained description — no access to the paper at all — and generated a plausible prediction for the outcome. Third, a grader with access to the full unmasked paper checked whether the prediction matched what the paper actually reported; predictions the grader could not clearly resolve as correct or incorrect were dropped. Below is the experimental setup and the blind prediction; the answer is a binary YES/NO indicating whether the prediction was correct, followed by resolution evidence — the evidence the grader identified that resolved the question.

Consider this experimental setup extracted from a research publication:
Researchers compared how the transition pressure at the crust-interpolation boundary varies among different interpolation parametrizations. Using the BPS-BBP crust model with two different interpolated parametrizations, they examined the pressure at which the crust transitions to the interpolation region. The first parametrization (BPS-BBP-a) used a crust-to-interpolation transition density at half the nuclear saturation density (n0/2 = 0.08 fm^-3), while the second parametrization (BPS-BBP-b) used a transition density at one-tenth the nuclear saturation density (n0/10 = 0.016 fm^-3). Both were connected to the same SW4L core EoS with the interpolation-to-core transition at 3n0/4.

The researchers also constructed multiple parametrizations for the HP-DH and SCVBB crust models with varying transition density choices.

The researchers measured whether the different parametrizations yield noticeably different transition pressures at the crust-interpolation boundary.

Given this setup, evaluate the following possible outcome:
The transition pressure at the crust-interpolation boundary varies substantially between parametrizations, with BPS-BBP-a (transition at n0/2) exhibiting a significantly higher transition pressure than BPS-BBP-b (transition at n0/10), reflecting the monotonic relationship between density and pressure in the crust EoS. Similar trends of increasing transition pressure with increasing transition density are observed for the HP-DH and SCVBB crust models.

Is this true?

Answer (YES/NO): NO